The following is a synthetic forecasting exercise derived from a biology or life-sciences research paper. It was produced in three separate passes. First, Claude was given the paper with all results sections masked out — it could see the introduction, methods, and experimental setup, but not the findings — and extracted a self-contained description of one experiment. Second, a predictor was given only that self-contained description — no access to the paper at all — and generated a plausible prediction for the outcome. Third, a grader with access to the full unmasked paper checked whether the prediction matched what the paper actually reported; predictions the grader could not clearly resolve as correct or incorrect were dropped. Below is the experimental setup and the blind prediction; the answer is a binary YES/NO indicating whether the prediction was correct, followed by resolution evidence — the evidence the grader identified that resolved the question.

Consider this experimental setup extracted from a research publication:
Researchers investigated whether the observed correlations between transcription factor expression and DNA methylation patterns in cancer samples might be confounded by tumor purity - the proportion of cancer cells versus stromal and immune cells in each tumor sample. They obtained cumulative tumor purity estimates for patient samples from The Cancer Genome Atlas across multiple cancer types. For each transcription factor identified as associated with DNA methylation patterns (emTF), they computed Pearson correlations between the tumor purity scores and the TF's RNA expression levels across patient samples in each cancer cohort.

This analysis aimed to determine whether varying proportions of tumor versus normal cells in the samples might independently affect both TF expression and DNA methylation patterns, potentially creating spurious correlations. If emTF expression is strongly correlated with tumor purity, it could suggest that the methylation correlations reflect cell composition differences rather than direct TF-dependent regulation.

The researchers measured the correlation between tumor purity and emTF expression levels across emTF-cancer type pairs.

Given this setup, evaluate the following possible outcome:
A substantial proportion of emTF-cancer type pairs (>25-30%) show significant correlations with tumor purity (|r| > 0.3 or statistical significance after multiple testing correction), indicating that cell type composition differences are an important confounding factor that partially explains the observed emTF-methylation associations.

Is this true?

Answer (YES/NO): NO